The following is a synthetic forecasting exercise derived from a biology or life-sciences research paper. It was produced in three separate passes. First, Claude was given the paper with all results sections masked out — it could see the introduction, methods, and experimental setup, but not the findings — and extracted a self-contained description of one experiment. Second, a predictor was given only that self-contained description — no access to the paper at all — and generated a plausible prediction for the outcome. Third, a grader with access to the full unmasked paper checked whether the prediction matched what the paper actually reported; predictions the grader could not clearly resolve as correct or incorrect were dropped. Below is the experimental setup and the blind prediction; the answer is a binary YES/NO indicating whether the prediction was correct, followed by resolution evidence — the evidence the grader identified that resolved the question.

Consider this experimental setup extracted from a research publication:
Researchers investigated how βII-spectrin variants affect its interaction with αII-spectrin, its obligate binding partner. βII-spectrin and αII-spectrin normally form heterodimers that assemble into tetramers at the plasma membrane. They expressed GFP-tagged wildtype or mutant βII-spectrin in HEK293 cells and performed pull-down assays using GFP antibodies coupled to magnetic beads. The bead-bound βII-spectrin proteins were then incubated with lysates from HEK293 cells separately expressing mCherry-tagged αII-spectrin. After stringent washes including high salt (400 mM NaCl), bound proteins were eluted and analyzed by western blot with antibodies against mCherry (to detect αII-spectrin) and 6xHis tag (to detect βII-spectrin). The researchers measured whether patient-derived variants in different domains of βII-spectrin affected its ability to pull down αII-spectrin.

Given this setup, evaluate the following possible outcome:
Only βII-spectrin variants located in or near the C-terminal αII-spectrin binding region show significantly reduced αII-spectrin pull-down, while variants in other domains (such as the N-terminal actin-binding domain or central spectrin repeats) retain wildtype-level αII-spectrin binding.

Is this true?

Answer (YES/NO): NO